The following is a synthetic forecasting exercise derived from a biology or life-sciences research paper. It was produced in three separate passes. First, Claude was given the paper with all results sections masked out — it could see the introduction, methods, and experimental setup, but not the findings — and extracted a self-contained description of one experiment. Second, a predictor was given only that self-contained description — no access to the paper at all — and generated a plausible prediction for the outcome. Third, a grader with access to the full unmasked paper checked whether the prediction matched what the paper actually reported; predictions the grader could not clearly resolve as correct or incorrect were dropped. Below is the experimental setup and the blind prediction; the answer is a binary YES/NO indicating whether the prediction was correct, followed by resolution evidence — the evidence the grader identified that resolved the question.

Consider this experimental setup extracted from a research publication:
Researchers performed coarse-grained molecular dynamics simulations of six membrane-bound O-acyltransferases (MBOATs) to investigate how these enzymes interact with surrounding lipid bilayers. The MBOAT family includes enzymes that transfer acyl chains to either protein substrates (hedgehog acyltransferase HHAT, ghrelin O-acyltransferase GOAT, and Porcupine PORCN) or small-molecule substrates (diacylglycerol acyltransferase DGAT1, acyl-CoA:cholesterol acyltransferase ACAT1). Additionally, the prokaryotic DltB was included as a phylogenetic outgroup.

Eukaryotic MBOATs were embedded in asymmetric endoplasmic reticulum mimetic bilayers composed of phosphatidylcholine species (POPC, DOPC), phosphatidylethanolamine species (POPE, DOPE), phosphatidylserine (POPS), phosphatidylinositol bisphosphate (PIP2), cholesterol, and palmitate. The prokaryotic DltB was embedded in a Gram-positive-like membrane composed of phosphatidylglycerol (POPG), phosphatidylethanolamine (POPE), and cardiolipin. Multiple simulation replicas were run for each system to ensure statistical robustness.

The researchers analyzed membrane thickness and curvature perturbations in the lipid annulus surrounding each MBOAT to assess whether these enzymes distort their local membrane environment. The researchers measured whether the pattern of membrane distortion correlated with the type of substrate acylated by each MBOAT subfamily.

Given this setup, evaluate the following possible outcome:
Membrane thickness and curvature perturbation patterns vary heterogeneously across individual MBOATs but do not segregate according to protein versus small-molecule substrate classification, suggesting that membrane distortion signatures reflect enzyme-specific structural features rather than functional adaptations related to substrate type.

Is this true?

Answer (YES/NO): NO